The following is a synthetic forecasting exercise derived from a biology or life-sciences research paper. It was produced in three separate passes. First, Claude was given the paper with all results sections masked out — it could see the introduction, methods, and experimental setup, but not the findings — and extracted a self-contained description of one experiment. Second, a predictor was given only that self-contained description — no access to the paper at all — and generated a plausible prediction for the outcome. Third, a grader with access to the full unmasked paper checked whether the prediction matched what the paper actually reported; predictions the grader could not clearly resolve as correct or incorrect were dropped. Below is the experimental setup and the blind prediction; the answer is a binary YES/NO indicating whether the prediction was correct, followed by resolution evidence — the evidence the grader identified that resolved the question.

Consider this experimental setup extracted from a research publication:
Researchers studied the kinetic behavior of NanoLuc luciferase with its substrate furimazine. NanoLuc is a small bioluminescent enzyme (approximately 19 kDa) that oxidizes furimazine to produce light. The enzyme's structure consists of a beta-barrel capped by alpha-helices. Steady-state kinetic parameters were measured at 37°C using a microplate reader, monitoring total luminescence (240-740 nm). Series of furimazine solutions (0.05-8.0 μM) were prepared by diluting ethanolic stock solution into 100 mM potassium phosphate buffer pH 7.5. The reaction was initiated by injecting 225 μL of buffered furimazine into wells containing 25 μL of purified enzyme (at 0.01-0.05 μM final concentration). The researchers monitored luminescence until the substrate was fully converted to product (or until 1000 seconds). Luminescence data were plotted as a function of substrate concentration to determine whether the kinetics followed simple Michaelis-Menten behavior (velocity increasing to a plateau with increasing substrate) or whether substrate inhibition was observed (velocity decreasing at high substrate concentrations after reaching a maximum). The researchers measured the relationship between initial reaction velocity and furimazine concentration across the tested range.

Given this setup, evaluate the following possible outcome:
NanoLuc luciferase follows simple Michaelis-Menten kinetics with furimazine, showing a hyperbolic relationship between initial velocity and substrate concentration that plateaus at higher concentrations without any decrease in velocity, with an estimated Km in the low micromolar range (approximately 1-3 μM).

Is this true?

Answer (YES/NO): NO